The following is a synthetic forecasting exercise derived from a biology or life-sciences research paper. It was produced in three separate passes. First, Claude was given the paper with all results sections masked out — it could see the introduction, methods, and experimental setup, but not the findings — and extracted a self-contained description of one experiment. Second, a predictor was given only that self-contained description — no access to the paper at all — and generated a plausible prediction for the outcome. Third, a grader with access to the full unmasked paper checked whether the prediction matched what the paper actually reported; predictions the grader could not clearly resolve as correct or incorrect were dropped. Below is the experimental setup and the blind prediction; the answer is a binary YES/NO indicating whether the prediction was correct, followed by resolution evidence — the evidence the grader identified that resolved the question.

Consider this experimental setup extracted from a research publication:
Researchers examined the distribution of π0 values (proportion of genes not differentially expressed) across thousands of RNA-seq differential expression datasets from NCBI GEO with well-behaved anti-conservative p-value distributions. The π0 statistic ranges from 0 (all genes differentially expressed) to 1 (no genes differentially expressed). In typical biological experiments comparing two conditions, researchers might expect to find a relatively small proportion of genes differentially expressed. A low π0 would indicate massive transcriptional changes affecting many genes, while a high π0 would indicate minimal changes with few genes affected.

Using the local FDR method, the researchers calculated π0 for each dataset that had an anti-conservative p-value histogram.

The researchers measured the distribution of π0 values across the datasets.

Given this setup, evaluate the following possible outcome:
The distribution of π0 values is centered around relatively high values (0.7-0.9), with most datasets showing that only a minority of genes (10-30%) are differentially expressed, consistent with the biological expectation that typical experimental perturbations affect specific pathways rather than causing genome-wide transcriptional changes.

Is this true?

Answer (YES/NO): NO